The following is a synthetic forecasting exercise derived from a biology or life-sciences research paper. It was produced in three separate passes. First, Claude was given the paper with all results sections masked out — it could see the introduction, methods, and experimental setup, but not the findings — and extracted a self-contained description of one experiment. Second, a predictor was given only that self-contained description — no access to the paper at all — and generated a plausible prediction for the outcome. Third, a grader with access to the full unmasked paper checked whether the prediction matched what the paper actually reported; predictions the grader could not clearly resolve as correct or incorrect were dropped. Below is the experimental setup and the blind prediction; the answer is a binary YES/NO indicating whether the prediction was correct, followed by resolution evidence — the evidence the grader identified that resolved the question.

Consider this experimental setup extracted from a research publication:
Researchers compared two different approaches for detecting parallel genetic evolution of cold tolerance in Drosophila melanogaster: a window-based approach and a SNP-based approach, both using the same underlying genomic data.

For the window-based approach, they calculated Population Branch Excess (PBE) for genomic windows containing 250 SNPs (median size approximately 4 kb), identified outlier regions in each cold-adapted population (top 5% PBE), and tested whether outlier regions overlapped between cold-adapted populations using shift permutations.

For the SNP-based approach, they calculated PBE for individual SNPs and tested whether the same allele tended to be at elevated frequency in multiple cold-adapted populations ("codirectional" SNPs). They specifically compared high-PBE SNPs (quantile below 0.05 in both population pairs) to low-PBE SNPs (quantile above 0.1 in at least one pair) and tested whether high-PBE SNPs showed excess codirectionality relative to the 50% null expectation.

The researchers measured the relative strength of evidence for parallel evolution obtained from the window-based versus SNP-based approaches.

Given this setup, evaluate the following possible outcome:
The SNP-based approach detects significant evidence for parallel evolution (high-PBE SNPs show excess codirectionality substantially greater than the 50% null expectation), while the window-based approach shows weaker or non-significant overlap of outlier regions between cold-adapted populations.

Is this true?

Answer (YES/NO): YES